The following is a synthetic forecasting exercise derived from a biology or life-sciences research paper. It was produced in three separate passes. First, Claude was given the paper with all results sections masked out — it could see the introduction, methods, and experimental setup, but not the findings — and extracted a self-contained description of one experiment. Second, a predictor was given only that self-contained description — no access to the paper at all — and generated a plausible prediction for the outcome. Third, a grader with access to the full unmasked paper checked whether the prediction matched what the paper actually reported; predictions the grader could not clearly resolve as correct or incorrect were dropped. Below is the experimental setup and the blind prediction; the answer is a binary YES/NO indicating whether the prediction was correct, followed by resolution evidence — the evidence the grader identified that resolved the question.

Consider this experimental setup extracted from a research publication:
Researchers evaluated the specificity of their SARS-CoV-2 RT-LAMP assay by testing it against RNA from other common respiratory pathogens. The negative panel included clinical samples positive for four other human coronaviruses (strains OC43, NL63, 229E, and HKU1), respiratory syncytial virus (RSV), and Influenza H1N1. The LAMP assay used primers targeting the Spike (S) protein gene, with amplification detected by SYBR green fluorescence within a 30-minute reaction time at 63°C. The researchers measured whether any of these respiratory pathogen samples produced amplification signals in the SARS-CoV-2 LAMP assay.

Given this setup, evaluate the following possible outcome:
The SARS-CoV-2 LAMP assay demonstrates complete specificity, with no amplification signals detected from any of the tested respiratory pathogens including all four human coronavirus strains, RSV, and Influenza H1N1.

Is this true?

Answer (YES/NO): YES